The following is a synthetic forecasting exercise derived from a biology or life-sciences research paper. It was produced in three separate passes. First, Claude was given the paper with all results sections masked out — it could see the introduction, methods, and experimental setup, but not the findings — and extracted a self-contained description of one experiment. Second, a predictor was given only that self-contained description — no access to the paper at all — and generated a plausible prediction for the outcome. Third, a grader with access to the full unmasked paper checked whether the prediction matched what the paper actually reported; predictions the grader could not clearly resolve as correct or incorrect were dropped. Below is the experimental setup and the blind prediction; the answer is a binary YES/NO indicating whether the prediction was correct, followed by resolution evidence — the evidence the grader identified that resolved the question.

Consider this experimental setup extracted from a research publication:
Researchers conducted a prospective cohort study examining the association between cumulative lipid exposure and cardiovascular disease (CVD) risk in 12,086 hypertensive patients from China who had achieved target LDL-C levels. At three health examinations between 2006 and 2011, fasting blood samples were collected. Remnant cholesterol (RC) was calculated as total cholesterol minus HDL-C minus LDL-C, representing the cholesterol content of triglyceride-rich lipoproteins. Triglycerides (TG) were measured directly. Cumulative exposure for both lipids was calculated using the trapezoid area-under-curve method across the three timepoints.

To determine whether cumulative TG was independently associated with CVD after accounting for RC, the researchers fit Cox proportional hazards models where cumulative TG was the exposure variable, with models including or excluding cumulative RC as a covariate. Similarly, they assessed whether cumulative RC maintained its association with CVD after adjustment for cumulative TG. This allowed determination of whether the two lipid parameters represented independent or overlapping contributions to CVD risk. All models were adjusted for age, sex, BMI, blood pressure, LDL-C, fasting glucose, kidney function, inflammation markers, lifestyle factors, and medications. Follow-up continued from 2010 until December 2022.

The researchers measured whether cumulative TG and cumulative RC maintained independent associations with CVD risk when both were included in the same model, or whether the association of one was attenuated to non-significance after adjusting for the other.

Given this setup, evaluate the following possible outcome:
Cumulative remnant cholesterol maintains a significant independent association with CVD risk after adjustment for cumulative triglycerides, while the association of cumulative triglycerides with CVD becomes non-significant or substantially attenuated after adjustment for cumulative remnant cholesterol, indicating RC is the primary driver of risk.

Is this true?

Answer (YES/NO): YES